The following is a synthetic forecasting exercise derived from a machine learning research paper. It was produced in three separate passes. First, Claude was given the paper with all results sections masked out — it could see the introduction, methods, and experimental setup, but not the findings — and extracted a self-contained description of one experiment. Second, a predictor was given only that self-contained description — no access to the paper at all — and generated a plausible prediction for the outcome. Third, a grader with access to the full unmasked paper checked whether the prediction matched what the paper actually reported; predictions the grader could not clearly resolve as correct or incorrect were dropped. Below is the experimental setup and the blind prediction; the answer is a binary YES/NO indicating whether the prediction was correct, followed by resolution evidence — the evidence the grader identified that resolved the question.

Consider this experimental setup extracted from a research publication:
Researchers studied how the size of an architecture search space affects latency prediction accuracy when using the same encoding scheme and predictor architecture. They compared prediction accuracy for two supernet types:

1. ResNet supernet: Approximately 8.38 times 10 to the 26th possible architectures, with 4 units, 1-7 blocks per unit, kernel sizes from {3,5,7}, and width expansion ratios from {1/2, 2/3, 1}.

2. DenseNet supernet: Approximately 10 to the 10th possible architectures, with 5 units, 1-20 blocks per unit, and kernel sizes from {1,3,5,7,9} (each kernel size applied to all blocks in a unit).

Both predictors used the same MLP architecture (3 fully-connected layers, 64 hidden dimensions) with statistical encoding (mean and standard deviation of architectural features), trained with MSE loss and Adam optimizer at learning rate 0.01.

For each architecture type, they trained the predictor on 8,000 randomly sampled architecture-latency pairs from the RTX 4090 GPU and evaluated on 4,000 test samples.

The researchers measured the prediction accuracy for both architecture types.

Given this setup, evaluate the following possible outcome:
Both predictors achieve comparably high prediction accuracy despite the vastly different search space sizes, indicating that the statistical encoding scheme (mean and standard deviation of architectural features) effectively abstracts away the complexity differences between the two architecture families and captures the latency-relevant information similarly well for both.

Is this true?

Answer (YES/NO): NO